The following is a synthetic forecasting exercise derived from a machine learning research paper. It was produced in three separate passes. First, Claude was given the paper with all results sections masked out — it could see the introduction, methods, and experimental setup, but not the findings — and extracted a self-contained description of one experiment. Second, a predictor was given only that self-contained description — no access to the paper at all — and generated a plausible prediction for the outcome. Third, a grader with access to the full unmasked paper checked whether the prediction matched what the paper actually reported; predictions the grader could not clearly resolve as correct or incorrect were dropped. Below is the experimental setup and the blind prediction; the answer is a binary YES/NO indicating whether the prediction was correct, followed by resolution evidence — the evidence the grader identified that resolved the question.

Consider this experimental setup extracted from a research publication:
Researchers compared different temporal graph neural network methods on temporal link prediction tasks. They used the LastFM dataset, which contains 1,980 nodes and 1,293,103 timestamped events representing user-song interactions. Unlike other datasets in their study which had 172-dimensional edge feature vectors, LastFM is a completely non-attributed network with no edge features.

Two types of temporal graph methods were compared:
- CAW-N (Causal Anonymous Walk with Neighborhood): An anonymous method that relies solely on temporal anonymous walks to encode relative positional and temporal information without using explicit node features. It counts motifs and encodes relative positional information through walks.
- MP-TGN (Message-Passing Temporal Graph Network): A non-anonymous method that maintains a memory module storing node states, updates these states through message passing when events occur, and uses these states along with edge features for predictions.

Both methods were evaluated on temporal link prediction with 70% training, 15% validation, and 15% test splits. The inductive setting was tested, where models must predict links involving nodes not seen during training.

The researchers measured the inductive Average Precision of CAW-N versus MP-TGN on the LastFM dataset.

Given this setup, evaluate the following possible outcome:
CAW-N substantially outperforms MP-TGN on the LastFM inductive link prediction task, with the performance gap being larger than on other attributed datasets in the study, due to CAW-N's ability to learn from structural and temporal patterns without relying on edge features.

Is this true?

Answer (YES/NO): NO